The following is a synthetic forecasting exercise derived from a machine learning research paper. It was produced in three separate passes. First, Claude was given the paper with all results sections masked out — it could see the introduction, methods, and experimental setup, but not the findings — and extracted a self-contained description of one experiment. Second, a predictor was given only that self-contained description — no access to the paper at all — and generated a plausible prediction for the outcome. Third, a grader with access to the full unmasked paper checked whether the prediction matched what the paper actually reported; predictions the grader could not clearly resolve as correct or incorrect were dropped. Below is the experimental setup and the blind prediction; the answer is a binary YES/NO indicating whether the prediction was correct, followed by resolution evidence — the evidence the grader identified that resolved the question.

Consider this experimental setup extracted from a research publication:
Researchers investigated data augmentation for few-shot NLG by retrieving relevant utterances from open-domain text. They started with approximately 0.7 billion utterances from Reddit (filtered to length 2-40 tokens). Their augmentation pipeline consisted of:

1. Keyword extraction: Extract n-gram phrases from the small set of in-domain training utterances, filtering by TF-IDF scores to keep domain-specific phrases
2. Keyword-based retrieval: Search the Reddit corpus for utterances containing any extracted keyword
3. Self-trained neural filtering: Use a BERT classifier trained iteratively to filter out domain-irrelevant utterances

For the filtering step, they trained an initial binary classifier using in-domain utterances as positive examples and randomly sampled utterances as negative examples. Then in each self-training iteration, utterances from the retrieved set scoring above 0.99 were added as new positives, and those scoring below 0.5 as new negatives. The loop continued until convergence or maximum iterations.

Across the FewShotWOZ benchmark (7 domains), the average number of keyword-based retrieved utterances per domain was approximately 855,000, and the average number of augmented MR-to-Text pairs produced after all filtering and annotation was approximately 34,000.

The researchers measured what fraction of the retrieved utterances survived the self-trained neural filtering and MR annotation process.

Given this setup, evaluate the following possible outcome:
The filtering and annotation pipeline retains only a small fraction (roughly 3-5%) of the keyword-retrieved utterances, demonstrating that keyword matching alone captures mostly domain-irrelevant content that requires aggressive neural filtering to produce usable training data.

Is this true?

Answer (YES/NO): YES